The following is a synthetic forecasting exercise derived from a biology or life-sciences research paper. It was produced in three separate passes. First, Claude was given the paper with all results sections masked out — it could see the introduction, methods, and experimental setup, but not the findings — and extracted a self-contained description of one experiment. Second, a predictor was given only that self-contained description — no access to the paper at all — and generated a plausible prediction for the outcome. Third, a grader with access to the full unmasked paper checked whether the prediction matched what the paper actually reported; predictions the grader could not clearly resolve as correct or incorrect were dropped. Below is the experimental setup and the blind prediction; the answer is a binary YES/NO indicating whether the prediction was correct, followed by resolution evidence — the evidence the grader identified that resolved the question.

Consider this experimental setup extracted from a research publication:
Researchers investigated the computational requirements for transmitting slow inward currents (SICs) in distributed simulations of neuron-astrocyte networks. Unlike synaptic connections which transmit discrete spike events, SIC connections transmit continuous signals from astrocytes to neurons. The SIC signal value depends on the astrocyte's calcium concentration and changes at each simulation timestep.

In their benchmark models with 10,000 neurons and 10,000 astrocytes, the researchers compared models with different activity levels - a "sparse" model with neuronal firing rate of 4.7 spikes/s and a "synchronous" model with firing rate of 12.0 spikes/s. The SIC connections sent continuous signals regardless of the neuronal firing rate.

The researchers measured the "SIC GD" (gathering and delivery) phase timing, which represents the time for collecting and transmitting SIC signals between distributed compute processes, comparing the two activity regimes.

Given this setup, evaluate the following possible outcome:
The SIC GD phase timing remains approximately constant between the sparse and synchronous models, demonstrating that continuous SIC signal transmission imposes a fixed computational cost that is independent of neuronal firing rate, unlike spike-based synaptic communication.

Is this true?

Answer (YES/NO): YES